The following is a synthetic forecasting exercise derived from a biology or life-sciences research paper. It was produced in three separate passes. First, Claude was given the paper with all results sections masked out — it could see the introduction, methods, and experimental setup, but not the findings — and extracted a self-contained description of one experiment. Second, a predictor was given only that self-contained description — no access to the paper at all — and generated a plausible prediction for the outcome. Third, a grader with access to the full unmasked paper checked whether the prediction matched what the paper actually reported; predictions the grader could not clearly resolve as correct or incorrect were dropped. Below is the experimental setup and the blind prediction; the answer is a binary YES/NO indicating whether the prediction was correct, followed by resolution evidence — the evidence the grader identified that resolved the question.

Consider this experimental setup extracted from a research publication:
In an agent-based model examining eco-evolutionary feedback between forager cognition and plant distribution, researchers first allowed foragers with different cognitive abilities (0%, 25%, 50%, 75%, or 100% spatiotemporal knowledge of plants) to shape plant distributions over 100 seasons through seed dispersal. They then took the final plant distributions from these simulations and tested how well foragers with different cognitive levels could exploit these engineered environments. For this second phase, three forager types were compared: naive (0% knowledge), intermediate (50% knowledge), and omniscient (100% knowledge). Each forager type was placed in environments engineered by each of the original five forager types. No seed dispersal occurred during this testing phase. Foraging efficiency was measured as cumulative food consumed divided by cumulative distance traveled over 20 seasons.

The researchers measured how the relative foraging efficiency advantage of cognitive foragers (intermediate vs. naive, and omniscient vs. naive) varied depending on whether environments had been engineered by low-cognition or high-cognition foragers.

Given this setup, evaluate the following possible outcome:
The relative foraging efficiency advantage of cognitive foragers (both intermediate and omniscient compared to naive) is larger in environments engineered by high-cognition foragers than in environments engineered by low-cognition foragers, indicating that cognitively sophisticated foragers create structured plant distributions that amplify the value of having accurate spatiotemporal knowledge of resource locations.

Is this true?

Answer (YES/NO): NO